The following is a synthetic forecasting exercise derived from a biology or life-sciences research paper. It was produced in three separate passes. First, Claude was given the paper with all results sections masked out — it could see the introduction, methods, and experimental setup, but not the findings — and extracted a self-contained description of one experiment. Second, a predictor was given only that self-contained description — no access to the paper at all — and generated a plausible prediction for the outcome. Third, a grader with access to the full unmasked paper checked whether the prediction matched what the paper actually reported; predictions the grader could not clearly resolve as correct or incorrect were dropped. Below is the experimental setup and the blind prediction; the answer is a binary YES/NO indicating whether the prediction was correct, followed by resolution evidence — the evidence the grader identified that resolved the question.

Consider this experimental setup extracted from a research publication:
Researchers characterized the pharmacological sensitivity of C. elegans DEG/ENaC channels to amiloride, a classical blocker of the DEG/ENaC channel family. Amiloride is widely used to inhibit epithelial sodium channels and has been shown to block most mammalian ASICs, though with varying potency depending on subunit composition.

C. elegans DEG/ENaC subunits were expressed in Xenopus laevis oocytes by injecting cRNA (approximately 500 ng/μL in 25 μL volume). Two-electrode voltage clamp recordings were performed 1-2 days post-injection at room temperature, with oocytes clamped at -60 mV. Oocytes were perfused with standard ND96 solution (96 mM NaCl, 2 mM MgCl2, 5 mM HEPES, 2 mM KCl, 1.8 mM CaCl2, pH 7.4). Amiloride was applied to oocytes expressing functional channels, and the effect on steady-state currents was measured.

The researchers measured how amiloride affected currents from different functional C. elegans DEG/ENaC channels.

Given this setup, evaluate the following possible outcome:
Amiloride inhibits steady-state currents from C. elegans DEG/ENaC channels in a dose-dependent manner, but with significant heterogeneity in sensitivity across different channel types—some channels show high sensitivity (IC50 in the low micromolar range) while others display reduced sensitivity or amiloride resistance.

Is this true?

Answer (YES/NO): NO